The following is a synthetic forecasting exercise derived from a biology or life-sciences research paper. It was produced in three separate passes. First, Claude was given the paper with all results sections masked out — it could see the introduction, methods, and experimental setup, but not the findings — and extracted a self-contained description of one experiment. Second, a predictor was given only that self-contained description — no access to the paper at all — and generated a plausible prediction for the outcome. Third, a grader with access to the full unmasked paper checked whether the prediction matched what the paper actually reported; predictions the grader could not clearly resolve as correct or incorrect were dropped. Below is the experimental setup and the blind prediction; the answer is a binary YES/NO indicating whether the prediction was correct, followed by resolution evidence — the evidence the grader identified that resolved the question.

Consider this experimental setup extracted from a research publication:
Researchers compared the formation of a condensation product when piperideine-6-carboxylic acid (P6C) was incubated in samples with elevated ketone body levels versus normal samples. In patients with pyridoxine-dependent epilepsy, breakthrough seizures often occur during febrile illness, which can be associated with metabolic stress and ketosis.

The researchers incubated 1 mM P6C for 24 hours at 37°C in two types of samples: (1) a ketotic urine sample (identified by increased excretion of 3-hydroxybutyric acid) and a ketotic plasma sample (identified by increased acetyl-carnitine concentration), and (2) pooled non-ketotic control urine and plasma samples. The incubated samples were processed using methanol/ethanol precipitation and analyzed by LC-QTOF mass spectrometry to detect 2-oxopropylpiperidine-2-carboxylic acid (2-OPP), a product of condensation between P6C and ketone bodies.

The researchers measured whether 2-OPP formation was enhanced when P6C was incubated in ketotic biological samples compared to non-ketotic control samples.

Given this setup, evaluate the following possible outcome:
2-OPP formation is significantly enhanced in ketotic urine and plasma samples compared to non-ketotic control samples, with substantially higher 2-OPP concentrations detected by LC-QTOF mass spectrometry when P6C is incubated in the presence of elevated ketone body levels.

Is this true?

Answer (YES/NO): YES